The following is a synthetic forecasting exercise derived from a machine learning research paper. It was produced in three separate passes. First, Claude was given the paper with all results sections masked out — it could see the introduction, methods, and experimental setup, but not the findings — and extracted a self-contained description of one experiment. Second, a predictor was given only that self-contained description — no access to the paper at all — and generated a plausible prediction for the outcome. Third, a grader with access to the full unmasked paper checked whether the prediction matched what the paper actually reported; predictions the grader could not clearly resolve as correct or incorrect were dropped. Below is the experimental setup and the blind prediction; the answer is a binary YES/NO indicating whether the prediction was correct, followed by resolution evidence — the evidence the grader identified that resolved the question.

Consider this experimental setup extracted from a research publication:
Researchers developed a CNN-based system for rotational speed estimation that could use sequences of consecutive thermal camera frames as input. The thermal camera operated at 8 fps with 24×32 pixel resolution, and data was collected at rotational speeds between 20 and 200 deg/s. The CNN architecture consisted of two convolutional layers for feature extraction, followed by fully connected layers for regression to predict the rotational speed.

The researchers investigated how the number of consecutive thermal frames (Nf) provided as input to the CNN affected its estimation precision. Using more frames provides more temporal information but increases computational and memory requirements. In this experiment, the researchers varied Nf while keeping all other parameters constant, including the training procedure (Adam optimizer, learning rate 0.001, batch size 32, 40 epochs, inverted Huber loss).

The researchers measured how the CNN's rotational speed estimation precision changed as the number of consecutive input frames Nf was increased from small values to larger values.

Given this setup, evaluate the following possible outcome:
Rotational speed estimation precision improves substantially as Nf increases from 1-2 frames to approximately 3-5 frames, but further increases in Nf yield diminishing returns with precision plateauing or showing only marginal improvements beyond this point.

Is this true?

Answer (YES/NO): NO